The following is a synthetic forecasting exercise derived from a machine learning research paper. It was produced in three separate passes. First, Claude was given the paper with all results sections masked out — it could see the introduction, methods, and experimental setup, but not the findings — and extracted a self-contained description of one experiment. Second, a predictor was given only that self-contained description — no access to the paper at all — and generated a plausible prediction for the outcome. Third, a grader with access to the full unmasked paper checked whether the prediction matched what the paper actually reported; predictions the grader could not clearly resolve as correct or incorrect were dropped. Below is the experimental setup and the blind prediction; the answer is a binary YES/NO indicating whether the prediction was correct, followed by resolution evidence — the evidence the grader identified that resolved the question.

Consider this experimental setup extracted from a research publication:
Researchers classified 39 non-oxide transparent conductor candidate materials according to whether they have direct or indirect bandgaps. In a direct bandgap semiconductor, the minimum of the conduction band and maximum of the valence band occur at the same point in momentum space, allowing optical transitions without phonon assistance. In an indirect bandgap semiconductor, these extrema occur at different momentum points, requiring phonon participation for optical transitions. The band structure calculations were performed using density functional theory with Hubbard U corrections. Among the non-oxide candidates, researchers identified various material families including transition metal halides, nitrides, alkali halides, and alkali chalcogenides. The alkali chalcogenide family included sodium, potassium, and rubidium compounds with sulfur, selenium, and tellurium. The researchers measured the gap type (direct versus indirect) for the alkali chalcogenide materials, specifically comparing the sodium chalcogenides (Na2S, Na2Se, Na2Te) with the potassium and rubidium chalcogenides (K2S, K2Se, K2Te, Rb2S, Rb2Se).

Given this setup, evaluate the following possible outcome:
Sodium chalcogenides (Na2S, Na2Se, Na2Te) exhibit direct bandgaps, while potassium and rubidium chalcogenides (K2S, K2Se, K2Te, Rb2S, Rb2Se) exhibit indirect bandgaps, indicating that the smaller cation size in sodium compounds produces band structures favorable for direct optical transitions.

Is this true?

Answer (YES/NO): YES